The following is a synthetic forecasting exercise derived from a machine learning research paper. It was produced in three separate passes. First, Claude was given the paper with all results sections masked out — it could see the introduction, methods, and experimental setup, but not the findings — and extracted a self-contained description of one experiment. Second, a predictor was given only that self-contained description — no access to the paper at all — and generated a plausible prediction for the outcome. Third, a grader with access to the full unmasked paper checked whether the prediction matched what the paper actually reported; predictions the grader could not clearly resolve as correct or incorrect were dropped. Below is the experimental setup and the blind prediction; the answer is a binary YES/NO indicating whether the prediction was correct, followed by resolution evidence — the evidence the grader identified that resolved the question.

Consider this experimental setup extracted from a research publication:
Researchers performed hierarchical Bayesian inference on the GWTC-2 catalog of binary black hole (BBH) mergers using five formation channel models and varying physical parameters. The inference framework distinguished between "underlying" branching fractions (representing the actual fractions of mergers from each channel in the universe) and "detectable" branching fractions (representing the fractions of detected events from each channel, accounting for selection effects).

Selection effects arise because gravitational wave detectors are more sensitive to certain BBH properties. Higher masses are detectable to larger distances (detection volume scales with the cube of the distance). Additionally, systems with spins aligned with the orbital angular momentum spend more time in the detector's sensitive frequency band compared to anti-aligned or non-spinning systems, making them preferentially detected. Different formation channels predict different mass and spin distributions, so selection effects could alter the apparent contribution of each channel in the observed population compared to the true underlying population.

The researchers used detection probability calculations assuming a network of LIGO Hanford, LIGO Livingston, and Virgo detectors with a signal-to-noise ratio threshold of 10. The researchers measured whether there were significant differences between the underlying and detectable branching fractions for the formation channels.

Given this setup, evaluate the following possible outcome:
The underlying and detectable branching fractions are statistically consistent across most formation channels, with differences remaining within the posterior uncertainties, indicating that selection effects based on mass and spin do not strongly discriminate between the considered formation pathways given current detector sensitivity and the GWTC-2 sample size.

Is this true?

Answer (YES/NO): NO